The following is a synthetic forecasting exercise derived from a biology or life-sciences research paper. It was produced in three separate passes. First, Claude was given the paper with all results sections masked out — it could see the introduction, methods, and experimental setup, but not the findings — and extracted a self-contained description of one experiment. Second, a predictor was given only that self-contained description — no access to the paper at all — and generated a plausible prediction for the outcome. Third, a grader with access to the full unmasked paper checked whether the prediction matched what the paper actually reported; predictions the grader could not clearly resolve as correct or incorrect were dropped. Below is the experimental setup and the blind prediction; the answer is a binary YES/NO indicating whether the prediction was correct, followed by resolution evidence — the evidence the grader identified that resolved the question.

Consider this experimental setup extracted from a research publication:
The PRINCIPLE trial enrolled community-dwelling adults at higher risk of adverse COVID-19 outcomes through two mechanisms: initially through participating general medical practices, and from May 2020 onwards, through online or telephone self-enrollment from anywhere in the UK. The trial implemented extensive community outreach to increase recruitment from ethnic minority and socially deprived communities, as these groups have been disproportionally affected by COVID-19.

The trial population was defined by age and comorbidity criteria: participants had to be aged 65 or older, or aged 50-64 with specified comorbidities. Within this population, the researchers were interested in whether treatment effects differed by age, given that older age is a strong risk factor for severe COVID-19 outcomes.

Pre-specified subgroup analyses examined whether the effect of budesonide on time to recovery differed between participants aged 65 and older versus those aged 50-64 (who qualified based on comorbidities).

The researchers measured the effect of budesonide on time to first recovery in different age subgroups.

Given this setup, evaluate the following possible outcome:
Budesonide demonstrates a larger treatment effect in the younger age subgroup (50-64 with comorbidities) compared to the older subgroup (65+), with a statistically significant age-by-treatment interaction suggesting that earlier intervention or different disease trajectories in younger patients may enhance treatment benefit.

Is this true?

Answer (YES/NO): NO